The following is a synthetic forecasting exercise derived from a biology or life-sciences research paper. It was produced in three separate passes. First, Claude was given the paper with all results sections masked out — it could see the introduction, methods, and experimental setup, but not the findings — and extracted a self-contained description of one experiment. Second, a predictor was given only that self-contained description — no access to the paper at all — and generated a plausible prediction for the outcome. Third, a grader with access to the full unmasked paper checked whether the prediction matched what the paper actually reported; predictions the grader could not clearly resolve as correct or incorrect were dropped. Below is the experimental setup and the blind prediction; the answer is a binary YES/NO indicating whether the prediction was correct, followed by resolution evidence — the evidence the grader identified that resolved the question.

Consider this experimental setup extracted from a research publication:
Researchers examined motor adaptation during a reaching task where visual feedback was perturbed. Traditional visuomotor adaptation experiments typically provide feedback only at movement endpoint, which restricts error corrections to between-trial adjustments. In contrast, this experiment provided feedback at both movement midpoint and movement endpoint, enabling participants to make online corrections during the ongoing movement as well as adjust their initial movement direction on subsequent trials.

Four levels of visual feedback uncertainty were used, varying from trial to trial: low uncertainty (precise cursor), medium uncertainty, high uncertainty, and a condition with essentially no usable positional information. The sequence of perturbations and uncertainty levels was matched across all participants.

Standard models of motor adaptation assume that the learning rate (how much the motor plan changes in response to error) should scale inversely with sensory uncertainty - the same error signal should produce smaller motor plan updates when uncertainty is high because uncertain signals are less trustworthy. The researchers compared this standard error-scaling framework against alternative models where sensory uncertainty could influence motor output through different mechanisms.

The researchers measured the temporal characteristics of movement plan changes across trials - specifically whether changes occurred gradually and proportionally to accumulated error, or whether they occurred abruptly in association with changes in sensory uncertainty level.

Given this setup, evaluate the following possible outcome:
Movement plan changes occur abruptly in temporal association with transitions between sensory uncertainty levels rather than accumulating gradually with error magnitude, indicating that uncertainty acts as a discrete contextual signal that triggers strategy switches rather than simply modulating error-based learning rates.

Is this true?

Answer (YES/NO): YES